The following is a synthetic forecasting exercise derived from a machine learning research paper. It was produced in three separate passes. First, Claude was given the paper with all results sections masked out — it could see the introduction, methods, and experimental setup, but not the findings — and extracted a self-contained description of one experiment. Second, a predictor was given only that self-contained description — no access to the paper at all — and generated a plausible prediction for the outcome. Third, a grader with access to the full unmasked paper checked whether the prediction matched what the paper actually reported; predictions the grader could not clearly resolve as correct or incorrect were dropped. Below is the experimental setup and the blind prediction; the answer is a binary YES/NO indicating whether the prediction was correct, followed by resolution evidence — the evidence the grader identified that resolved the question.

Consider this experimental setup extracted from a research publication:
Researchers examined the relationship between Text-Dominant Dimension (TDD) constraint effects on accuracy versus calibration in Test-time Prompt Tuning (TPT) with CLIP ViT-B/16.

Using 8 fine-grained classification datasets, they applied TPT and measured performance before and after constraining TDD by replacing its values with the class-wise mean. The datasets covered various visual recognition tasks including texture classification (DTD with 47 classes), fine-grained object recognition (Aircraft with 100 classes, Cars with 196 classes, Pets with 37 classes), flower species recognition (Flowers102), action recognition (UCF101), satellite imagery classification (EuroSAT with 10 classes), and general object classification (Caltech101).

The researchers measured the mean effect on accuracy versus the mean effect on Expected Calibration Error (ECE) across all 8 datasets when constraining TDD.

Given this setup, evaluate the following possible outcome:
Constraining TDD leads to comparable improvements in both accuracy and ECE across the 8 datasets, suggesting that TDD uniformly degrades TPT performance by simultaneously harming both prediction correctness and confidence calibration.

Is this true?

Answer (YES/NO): NO